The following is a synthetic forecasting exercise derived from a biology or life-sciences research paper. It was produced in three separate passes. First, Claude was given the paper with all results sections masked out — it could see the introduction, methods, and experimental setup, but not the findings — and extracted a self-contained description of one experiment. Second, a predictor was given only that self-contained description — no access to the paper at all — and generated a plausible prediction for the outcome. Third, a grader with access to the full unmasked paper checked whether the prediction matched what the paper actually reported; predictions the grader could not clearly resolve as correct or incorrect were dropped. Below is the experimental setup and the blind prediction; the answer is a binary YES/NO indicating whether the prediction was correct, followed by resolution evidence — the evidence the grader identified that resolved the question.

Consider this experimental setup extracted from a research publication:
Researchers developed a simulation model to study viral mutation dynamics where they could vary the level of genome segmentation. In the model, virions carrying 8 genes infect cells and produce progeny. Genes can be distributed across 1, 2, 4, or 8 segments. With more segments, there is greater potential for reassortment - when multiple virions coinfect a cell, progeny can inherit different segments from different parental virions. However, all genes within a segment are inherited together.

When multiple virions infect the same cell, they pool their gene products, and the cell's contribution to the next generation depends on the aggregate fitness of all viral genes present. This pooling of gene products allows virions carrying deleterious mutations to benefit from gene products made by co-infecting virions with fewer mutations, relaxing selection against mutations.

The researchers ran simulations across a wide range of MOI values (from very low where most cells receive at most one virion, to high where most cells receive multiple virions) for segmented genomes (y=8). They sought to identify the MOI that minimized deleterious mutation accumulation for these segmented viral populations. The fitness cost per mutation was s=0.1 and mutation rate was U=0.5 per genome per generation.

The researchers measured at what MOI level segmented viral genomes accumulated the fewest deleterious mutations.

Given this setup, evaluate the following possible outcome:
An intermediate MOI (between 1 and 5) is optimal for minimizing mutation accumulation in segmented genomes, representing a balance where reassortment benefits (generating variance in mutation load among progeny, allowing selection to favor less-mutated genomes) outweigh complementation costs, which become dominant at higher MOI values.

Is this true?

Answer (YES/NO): NO